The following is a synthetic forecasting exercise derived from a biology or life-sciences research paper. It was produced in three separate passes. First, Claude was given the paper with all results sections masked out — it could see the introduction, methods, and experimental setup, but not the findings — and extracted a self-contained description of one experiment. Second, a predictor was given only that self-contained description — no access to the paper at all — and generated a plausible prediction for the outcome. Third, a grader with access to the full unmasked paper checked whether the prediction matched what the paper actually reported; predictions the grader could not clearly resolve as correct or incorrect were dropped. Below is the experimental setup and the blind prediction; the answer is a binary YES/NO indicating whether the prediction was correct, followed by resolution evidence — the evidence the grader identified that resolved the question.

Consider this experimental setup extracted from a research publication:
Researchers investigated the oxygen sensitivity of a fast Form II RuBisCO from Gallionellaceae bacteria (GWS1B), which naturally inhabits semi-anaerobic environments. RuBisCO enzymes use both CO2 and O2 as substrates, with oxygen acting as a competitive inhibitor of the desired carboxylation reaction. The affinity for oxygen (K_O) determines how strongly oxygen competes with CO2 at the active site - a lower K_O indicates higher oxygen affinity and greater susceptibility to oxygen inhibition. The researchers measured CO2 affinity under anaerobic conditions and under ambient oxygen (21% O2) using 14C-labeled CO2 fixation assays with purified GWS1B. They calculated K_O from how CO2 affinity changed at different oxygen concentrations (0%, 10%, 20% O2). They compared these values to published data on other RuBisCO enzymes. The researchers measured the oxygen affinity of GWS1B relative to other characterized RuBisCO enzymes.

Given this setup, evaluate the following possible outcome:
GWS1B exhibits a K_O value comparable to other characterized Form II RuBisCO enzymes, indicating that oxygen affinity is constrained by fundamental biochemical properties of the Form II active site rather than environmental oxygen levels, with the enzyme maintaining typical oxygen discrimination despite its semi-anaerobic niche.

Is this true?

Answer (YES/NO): NO